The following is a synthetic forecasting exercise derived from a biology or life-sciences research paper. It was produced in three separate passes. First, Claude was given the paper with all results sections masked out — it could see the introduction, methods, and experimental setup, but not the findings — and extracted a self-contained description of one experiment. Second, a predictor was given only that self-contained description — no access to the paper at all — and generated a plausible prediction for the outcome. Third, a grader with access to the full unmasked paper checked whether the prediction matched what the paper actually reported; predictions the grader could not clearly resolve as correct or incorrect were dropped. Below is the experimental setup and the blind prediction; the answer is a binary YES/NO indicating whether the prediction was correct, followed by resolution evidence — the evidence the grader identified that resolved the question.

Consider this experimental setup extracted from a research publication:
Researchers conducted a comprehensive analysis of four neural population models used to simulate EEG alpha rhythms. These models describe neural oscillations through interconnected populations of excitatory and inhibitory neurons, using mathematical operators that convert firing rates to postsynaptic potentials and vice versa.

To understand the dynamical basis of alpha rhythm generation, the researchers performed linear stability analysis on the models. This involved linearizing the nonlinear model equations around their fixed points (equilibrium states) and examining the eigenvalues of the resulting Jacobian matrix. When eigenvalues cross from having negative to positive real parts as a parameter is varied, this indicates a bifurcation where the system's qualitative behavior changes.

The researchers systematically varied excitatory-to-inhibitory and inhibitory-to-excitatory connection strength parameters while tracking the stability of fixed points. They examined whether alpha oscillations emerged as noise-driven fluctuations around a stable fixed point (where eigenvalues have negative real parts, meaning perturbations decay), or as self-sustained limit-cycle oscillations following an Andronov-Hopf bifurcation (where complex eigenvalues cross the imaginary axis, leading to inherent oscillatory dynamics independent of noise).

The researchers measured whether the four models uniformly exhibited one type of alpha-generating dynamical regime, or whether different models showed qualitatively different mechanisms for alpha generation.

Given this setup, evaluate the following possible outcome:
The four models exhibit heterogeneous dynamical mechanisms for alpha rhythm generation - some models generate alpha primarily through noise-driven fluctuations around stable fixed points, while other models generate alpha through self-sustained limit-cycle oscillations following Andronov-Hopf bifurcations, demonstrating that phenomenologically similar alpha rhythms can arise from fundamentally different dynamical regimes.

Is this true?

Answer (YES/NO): YES